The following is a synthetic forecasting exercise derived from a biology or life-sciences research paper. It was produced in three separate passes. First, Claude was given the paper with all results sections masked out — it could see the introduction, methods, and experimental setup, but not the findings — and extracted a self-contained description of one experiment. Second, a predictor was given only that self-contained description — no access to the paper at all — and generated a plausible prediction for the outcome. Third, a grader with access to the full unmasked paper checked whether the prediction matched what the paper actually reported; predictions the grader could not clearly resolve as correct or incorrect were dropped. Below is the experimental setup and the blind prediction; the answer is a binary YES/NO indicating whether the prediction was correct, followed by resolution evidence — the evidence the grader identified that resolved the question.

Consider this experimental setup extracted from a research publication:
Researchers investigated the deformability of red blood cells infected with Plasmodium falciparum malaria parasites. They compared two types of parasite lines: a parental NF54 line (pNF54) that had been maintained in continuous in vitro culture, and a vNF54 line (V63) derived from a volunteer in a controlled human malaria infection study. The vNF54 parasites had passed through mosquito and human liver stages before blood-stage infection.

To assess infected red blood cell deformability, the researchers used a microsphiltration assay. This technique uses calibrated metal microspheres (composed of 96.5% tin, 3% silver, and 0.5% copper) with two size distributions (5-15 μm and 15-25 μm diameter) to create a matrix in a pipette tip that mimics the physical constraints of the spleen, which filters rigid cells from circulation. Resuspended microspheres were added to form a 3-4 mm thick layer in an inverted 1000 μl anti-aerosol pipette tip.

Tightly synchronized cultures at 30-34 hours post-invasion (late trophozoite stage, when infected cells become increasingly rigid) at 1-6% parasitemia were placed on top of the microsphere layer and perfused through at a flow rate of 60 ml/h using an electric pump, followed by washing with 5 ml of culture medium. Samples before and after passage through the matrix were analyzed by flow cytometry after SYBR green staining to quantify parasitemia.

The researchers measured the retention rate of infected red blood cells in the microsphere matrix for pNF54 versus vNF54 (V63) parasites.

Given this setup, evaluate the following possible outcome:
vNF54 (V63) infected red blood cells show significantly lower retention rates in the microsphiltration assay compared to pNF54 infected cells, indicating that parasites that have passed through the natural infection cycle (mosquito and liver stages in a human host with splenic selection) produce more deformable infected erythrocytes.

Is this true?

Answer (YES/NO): NO